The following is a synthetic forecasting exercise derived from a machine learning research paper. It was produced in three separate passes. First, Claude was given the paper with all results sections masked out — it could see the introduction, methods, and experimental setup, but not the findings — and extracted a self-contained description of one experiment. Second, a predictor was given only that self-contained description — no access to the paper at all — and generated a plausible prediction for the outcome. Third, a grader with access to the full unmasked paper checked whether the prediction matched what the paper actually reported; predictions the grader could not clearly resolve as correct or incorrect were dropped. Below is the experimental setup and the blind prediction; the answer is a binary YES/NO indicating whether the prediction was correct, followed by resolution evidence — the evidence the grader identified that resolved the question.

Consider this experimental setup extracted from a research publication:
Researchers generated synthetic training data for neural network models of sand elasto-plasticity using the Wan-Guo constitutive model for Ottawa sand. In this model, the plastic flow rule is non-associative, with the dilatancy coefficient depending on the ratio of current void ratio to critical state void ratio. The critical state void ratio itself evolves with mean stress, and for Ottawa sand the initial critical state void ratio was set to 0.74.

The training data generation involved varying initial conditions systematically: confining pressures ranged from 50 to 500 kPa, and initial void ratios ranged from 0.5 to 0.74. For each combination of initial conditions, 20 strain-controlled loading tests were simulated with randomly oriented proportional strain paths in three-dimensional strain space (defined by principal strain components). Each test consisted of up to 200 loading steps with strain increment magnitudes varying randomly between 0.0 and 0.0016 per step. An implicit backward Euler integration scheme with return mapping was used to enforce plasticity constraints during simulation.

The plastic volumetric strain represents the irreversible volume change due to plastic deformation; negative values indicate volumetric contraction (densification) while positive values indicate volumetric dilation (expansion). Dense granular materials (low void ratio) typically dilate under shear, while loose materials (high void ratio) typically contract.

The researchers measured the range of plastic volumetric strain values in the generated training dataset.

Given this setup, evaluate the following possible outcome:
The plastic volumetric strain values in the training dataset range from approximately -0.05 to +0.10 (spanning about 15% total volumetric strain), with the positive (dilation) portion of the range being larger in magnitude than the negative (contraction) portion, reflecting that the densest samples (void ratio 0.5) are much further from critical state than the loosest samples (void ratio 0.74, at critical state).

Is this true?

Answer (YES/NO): NO